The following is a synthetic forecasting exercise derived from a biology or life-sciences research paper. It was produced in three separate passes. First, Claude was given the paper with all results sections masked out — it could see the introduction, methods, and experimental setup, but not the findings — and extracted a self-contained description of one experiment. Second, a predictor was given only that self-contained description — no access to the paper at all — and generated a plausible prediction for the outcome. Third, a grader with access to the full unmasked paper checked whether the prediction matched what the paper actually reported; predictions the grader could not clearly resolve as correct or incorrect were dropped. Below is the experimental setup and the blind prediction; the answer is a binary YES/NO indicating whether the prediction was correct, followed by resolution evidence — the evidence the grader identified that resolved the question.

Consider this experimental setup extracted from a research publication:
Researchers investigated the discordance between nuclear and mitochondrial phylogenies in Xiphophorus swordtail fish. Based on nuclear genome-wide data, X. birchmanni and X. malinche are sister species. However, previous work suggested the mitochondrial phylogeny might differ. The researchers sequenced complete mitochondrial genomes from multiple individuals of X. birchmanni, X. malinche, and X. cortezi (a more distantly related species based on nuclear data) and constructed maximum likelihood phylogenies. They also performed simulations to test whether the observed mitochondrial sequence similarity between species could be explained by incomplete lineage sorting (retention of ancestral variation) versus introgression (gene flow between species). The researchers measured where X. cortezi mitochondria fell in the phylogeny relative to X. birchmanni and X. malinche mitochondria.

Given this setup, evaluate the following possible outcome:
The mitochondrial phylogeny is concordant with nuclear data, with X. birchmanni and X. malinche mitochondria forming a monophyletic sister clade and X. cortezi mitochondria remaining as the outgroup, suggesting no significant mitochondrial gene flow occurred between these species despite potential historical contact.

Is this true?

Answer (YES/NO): NO